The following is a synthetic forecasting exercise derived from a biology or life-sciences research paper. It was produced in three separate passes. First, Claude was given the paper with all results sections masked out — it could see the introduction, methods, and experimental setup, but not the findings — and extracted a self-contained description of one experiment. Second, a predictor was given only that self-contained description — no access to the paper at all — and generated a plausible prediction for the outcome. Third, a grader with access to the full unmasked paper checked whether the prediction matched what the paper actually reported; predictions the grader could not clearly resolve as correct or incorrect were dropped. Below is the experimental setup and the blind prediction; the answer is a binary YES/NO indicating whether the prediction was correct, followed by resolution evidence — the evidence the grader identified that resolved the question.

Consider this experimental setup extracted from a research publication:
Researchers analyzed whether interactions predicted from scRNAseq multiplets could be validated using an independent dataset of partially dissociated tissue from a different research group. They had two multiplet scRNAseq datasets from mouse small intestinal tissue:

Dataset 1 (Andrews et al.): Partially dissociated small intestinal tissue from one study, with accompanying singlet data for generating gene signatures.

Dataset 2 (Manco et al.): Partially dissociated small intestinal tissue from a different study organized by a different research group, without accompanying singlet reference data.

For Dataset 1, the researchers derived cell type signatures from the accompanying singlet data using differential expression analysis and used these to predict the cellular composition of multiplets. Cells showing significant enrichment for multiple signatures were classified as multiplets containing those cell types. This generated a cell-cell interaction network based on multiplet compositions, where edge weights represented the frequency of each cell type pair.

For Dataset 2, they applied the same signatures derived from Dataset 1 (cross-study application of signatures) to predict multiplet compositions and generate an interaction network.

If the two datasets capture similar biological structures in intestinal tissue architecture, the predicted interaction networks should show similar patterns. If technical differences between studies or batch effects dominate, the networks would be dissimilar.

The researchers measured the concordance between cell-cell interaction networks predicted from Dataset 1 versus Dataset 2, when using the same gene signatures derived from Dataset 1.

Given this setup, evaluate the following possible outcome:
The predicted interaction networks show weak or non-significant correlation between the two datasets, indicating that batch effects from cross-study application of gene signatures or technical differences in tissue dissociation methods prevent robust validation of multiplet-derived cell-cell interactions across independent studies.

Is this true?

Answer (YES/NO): NO